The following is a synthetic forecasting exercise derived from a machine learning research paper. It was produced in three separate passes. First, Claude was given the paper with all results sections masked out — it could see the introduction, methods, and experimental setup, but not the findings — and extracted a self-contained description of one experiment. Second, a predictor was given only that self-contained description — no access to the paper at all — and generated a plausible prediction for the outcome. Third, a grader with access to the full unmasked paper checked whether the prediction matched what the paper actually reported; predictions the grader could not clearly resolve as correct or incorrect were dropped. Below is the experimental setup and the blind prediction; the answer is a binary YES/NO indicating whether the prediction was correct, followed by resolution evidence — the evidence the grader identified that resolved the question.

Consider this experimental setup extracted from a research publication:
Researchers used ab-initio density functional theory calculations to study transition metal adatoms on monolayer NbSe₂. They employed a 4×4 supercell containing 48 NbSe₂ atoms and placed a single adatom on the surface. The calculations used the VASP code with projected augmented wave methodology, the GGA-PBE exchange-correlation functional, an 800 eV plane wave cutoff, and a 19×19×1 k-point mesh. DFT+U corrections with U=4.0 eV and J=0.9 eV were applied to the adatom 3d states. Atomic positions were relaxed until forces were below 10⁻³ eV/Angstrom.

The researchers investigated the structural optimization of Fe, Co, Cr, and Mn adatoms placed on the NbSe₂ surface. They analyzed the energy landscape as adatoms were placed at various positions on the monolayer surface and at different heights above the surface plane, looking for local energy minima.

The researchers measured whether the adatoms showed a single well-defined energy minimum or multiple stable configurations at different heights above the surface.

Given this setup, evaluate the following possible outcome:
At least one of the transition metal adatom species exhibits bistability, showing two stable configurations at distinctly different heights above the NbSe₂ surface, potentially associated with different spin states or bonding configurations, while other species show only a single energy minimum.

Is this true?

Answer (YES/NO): NO